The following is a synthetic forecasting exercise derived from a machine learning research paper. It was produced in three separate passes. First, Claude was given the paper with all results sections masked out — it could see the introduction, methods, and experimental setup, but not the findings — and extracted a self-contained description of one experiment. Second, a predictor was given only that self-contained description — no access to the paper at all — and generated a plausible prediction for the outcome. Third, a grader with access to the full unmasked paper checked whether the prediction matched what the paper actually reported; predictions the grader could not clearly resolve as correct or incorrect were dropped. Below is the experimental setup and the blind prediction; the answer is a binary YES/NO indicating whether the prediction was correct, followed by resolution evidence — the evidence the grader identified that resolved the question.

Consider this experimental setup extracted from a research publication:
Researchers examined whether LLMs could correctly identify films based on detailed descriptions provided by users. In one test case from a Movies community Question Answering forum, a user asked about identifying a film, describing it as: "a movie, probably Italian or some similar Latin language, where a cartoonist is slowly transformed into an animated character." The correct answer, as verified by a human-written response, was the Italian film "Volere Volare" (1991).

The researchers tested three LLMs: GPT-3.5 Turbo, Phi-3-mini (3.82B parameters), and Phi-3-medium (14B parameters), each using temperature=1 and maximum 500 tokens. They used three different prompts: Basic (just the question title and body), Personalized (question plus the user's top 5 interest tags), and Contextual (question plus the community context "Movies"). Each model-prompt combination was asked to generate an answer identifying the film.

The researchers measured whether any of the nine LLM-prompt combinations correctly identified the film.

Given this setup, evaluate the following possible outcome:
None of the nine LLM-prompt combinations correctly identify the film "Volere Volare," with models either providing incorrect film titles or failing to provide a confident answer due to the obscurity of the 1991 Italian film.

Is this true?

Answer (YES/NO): YES